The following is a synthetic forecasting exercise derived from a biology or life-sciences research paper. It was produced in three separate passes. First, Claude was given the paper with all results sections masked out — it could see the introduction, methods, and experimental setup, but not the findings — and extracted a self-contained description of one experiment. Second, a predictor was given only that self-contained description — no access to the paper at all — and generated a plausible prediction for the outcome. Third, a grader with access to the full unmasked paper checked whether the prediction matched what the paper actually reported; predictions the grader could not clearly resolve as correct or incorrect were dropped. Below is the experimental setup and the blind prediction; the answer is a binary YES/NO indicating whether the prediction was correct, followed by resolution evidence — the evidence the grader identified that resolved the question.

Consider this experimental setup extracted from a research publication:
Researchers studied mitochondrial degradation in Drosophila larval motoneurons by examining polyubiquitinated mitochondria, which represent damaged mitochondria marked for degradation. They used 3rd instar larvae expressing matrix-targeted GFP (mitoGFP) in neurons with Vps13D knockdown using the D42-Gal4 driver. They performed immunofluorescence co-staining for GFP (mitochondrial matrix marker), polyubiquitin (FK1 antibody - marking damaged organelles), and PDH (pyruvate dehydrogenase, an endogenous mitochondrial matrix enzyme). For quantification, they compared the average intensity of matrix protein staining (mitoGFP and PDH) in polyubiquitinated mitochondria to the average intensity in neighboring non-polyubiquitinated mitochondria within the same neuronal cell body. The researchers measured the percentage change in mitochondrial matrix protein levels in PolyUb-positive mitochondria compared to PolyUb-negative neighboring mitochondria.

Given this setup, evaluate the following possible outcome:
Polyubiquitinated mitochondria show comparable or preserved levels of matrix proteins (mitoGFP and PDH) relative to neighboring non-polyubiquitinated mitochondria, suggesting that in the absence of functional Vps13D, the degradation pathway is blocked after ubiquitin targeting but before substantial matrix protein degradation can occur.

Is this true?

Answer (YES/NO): NO